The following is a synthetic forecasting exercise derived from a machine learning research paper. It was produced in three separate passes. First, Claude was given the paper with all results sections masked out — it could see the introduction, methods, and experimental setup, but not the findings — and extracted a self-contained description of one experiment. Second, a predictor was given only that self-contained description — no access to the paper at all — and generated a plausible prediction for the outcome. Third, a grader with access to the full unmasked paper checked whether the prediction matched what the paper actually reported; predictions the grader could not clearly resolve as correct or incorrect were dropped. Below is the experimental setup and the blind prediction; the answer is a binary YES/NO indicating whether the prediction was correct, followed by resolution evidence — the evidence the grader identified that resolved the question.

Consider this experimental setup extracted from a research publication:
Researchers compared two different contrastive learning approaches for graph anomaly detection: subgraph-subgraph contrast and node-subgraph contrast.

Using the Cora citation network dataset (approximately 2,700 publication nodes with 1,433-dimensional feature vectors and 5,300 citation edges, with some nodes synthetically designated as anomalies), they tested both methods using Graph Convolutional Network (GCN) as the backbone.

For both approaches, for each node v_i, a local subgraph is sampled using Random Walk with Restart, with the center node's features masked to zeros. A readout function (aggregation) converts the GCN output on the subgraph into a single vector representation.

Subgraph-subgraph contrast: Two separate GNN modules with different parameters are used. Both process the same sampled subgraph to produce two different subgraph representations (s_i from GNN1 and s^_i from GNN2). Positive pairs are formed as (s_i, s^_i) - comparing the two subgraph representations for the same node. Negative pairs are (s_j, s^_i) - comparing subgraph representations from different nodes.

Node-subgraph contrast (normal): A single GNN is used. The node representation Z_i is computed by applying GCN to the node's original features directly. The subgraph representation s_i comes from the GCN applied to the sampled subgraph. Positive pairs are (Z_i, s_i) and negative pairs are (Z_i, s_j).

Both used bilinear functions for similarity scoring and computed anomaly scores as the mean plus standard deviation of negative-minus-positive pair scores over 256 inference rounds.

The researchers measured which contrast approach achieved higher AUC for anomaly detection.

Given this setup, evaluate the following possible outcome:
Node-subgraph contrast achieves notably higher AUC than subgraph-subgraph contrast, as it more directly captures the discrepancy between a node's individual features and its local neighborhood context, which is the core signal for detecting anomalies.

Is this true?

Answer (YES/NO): YES